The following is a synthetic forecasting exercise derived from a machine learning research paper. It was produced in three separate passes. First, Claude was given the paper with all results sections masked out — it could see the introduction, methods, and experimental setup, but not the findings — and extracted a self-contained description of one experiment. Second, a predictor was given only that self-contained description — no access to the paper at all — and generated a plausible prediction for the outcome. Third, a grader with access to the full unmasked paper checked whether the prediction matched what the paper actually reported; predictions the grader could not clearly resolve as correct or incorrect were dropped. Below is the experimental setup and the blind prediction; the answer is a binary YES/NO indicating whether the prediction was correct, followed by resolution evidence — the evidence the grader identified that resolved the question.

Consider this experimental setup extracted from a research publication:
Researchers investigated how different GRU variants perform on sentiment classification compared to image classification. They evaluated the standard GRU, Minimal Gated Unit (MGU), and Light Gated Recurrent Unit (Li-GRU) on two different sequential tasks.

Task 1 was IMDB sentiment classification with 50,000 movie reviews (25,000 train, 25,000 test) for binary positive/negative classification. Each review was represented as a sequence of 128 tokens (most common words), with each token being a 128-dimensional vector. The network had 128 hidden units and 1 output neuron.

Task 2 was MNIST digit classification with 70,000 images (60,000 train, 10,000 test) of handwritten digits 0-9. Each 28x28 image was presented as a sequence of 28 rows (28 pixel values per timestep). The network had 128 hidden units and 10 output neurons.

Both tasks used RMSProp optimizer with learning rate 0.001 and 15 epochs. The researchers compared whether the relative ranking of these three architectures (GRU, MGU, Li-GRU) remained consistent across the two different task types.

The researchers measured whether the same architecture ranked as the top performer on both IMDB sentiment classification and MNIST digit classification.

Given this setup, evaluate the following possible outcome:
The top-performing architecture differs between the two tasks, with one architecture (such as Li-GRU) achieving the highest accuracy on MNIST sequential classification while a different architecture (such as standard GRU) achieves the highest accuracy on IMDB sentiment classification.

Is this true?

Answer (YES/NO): NO